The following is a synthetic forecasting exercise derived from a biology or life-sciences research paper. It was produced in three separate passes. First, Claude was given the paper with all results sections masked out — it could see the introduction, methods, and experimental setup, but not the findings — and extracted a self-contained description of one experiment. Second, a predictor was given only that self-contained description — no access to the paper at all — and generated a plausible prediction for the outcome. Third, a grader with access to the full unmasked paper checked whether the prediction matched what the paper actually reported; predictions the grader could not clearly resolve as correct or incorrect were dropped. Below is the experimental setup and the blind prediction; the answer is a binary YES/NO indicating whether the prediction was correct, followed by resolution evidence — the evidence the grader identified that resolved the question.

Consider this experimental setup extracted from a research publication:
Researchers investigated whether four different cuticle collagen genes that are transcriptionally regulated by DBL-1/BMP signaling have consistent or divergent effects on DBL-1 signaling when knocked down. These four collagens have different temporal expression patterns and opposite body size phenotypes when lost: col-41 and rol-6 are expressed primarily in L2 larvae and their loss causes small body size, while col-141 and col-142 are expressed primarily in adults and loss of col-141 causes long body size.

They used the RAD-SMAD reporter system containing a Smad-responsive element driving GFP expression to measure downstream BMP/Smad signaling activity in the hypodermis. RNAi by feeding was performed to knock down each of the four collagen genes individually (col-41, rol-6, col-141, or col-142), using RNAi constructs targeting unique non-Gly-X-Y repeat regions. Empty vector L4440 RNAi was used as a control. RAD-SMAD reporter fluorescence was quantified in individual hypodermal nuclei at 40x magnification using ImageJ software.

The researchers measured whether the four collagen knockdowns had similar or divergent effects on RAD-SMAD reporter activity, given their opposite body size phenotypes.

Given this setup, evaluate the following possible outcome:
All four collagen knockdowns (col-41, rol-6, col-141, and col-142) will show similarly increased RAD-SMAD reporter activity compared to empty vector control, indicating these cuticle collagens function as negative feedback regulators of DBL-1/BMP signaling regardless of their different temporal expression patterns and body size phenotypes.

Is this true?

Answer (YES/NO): NO